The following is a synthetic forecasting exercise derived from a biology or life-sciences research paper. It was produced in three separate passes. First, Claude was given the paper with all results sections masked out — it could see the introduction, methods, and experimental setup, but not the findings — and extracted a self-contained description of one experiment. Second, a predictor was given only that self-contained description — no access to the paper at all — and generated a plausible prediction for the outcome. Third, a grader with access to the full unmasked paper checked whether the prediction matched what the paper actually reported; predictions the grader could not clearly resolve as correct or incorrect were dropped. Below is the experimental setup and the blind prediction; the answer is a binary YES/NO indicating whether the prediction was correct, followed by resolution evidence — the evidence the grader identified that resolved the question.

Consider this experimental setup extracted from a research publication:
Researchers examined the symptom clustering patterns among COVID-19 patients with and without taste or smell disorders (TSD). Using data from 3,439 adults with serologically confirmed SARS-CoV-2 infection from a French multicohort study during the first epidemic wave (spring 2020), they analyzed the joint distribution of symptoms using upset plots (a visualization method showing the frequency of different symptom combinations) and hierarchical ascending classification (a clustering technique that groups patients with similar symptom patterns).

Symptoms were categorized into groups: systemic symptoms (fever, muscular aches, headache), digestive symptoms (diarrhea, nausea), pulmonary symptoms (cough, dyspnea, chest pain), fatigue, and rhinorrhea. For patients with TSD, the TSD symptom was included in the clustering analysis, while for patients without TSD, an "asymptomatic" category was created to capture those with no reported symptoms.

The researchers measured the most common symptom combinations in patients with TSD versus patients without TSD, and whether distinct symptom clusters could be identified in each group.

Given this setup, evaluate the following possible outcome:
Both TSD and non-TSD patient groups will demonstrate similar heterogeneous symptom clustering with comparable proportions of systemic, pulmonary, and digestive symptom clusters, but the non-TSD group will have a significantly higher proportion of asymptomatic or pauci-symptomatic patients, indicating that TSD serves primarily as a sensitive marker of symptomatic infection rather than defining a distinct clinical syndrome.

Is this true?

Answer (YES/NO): NO